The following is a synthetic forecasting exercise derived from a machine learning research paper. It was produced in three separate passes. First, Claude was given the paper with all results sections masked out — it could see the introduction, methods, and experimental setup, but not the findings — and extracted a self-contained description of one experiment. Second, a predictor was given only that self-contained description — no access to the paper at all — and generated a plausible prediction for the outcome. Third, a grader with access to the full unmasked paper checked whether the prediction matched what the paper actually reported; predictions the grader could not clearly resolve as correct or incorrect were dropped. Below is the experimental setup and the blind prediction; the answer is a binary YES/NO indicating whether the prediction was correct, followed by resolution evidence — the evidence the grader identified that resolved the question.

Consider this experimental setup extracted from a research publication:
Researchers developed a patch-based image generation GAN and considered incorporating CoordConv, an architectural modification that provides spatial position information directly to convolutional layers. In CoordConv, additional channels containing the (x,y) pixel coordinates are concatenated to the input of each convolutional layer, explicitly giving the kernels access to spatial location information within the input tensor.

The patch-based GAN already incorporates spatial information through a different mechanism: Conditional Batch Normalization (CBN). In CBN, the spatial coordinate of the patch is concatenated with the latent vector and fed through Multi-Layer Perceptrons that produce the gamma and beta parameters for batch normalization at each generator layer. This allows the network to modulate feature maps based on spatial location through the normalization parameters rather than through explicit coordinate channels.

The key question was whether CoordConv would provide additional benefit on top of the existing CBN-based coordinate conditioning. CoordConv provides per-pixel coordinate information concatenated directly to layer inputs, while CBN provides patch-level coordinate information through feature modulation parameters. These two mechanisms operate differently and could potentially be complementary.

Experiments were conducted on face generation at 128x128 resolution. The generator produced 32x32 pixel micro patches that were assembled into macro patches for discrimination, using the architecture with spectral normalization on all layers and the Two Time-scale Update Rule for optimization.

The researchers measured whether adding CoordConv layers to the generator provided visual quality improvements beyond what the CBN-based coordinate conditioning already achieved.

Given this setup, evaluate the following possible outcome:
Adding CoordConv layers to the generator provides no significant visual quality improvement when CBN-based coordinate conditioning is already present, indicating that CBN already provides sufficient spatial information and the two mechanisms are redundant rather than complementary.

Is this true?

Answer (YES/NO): YES